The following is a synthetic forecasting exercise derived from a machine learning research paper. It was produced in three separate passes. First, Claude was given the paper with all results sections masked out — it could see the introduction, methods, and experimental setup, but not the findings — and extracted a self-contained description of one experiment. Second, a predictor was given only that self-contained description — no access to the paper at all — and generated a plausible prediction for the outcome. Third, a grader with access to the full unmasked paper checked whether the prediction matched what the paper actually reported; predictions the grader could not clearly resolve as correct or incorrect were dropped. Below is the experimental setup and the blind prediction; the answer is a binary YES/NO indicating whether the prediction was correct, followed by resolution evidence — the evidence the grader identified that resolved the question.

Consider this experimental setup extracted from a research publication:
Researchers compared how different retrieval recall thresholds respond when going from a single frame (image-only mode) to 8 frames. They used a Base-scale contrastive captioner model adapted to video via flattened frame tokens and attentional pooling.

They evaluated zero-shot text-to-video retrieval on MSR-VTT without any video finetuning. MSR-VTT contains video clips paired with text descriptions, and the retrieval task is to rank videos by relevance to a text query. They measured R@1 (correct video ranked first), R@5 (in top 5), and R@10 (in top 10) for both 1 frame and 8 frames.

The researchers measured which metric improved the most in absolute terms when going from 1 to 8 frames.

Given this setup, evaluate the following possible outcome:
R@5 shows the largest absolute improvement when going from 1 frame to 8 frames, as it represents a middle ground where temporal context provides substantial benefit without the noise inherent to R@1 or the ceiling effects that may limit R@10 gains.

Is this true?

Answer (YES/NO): NO